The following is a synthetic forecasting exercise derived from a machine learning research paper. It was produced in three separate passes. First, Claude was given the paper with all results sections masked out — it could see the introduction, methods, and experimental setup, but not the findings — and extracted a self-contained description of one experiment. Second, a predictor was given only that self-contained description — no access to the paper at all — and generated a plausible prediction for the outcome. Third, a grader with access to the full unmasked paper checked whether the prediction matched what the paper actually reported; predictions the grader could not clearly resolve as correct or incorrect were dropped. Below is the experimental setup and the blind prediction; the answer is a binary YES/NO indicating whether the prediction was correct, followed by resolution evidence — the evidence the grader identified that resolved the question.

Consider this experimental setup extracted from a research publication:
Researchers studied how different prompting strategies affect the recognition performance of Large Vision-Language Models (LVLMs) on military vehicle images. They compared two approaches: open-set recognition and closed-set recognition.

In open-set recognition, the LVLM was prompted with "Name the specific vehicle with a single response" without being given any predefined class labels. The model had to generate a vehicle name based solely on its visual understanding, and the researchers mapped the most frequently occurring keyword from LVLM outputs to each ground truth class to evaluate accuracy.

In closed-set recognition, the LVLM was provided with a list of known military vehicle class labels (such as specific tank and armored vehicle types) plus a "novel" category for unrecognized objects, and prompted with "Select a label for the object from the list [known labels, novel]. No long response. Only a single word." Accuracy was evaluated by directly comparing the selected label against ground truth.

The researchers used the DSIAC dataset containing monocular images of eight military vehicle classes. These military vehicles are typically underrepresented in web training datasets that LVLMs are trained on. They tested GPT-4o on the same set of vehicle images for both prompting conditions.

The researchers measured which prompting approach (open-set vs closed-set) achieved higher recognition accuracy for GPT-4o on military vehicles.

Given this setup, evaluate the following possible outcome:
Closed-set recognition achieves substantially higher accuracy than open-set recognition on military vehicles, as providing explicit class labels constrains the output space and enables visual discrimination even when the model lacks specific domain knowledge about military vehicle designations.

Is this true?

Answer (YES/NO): NO